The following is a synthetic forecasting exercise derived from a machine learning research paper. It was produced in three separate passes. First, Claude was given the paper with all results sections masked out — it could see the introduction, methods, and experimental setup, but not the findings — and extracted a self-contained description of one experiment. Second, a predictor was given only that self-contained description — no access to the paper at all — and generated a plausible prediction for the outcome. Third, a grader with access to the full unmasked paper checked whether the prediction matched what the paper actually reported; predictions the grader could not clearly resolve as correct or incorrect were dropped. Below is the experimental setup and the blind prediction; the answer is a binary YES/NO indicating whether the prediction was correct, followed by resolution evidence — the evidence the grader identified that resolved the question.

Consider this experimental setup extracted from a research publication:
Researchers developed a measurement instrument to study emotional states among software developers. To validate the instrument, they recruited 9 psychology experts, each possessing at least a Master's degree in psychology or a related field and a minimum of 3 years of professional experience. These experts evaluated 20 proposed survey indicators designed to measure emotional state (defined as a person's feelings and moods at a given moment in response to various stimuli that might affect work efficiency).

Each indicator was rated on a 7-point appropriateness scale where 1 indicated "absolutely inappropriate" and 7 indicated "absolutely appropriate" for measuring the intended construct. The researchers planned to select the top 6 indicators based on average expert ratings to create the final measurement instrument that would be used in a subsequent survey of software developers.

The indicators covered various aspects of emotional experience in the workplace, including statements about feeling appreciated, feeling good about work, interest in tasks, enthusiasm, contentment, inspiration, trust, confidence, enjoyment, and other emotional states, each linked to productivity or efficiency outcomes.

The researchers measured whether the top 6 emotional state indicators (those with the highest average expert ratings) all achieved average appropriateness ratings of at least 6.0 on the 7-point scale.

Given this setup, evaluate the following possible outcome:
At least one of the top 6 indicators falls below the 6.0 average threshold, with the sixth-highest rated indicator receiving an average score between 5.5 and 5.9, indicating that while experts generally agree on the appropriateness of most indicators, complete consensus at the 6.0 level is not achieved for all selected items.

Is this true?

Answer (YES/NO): NO